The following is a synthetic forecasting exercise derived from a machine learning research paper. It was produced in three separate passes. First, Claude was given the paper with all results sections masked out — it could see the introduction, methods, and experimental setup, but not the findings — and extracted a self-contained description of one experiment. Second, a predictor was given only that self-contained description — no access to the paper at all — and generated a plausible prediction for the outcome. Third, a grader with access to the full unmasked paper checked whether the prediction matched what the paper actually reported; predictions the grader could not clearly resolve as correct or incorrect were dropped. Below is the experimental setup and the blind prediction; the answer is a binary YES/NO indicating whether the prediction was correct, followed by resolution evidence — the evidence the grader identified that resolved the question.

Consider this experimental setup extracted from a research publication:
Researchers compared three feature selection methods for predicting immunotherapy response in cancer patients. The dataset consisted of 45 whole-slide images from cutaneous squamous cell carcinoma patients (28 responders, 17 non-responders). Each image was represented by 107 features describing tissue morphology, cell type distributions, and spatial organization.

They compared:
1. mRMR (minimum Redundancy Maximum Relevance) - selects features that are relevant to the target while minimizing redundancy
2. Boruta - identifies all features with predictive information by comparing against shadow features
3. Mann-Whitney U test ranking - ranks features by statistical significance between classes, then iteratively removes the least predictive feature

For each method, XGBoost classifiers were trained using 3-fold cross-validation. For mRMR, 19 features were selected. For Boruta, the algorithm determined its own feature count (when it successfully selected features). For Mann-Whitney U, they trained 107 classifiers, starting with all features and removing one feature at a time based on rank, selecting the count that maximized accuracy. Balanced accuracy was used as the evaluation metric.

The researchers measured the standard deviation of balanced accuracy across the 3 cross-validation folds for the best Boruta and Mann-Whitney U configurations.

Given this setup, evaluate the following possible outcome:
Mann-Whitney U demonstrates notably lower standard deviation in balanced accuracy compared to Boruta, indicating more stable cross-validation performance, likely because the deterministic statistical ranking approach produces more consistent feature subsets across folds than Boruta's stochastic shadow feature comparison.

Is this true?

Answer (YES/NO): NO